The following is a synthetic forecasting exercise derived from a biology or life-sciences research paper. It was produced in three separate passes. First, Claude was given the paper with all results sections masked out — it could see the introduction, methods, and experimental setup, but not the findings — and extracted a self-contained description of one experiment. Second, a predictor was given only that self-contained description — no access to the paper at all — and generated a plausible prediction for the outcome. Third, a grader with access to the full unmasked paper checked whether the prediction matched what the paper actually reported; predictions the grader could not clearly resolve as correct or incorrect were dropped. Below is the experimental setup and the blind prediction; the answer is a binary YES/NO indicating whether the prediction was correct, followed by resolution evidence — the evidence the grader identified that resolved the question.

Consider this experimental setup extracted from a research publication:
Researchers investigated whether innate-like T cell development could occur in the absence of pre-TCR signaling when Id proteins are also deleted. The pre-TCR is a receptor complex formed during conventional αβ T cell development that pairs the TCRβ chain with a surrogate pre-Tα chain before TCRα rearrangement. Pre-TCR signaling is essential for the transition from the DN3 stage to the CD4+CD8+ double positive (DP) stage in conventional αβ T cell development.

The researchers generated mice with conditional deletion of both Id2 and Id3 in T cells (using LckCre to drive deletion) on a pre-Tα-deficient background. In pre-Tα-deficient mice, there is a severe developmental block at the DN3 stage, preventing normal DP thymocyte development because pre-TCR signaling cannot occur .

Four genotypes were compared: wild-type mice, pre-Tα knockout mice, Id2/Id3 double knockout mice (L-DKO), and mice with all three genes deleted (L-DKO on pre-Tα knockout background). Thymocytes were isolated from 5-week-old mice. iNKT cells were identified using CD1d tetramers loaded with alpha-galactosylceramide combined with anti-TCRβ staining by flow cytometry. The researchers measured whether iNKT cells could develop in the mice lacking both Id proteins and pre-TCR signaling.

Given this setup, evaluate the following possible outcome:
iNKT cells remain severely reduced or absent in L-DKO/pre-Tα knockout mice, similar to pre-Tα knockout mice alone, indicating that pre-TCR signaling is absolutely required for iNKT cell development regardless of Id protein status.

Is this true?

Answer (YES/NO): NO